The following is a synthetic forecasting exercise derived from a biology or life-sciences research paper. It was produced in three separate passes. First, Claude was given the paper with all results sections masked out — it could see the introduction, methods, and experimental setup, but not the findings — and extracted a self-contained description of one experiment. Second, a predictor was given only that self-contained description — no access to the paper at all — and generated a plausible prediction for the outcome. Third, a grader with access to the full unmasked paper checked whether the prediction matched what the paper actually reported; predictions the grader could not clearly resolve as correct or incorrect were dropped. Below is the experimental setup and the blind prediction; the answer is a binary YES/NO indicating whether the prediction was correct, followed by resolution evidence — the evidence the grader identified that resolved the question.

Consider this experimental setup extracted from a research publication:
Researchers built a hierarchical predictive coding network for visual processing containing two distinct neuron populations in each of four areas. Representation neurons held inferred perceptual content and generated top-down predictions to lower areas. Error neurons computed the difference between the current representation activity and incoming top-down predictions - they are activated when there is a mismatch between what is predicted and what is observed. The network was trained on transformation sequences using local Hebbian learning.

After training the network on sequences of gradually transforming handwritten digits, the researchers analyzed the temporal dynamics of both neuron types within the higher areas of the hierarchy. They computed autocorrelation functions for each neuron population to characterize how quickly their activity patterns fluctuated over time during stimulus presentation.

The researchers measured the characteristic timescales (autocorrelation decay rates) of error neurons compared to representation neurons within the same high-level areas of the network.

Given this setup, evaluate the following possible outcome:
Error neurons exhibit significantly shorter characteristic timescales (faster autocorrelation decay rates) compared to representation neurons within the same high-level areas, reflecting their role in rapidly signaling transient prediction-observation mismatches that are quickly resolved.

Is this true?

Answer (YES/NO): YES